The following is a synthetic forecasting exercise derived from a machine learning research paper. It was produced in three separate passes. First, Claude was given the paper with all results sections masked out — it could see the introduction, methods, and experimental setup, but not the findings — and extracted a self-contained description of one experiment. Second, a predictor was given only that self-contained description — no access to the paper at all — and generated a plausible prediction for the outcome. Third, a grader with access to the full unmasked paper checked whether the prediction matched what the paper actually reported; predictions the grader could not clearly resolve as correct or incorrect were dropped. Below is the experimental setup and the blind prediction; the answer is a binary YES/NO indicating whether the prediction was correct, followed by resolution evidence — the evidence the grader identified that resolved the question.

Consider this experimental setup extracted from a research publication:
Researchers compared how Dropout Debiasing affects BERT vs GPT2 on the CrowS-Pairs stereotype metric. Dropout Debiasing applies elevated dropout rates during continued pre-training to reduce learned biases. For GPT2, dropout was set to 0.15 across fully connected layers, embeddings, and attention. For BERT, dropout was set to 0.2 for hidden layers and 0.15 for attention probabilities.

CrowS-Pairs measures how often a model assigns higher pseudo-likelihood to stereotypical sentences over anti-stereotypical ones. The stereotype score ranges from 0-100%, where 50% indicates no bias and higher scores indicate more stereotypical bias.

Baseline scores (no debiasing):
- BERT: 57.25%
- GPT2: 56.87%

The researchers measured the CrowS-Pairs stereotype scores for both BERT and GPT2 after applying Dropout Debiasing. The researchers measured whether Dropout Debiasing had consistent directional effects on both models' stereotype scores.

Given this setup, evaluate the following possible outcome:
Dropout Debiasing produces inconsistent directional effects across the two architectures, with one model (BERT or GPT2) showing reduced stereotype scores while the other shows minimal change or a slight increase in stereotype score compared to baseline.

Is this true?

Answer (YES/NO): YES